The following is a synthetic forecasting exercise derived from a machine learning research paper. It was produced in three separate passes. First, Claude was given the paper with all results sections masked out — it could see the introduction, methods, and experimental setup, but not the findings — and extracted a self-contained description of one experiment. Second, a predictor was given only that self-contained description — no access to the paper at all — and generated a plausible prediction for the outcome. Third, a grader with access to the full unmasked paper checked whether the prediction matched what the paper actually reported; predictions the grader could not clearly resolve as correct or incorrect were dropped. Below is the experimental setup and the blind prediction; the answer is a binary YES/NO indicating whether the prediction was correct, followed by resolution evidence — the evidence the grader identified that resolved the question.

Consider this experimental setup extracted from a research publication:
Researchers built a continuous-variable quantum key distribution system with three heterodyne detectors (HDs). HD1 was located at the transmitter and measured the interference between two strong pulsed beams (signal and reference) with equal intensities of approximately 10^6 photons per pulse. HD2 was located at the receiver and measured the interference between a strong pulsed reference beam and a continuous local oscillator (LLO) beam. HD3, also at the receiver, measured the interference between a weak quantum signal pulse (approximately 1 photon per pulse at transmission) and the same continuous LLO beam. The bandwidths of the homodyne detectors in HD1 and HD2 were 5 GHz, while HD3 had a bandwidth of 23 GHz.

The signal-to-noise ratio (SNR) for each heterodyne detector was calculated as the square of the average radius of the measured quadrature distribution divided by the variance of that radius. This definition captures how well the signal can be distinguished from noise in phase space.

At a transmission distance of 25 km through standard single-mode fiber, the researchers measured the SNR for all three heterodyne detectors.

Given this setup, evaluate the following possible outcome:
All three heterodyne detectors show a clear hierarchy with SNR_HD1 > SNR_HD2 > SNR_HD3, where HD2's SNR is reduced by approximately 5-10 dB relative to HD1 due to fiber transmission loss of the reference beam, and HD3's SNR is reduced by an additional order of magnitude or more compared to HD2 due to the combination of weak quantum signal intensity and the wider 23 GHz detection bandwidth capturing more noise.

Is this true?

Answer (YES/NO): YES